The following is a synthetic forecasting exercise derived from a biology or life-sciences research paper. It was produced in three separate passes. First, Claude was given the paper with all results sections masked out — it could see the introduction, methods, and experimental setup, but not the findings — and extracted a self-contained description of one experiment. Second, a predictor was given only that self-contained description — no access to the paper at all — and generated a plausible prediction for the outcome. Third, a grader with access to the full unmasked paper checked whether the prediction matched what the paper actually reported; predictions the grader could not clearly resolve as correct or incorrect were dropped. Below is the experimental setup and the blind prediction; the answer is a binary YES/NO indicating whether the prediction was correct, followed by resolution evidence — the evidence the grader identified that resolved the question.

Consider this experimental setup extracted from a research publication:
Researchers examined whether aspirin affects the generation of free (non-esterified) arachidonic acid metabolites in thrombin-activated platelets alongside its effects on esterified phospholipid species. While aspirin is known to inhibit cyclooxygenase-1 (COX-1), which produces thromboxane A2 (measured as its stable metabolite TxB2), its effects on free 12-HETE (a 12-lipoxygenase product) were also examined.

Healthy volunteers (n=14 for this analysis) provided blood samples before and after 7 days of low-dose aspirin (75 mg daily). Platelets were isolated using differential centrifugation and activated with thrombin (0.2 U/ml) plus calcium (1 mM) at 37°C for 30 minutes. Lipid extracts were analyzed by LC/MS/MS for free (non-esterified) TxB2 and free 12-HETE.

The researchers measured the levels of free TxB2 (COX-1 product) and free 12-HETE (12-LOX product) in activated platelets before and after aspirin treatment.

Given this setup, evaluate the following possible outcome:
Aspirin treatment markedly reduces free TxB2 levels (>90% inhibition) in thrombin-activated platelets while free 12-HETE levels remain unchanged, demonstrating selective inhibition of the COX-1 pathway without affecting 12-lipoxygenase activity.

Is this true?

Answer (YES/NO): YES